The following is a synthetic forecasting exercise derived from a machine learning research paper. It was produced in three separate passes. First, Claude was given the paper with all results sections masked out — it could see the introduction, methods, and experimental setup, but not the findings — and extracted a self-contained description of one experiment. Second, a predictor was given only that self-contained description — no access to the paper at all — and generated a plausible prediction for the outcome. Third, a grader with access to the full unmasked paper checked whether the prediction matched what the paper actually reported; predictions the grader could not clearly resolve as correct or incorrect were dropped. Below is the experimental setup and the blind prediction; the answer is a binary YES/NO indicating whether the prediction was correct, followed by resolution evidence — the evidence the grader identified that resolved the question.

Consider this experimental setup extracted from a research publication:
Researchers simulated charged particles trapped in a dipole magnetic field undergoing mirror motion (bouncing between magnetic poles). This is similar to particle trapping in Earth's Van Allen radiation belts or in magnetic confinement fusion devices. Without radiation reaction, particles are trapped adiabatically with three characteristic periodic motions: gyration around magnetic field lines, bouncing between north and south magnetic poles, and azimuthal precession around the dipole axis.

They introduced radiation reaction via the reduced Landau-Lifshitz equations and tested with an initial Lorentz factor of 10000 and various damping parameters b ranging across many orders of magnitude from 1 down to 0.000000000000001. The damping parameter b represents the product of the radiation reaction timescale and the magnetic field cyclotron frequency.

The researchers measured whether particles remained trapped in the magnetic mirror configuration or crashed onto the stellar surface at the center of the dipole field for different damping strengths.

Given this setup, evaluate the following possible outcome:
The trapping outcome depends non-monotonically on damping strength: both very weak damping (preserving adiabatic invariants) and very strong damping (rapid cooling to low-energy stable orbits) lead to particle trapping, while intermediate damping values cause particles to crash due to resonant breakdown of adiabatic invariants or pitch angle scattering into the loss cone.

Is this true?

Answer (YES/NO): NO